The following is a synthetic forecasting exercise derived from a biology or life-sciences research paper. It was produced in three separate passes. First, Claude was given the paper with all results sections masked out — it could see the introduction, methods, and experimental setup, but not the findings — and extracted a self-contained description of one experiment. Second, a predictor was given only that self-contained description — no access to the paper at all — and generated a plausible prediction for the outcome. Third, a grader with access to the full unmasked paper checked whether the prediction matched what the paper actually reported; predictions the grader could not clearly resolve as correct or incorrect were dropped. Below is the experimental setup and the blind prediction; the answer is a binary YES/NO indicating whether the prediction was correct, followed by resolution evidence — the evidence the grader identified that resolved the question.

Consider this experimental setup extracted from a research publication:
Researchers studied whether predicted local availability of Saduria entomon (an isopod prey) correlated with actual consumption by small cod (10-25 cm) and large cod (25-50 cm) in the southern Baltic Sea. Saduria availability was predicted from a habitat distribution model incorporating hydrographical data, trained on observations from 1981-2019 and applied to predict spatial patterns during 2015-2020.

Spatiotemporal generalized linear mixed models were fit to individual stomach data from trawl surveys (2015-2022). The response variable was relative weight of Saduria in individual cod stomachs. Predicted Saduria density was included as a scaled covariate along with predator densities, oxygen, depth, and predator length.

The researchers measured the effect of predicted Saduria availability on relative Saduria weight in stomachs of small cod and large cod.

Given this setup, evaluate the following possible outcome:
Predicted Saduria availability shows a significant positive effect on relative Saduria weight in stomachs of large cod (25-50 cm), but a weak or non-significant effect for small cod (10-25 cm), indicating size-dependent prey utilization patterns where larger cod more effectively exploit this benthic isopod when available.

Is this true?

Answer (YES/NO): NO